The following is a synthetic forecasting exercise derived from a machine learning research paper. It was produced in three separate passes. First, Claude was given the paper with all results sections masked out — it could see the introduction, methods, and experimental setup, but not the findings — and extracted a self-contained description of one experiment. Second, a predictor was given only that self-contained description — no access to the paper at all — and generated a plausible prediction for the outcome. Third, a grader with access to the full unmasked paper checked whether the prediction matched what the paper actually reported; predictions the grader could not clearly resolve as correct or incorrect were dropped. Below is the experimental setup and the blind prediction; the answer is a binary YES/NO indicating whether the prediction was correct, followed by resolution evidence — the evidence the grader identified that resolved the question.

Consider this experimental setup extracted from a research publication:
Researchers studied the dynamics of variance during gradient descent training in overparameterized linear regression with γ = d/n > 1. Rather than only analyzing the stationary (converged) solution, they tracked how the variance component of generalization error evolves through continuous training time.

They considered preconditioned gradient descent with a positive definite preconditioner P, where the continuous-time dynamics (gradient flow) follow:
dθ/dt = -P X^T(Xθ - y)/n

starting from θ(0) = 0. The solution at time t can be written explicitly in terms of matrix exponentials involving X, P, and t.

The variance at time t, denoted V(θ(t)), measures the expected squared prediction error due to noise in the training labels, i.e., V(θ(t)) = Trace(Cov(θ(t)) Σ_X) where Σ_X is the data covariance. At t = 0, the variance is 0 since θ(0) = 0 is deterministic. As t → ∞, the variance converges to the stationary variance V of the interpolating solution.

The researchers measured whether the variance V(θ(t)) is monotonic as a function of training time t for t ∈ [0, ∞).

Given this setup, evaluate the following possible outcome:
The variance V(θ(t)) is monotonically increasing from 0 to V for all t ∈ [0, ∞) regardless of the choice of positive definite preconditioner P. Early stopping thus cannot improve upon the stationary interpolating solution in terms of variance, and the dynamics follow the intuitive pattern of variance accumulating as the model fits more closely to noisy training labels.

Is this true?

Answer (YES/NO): YES